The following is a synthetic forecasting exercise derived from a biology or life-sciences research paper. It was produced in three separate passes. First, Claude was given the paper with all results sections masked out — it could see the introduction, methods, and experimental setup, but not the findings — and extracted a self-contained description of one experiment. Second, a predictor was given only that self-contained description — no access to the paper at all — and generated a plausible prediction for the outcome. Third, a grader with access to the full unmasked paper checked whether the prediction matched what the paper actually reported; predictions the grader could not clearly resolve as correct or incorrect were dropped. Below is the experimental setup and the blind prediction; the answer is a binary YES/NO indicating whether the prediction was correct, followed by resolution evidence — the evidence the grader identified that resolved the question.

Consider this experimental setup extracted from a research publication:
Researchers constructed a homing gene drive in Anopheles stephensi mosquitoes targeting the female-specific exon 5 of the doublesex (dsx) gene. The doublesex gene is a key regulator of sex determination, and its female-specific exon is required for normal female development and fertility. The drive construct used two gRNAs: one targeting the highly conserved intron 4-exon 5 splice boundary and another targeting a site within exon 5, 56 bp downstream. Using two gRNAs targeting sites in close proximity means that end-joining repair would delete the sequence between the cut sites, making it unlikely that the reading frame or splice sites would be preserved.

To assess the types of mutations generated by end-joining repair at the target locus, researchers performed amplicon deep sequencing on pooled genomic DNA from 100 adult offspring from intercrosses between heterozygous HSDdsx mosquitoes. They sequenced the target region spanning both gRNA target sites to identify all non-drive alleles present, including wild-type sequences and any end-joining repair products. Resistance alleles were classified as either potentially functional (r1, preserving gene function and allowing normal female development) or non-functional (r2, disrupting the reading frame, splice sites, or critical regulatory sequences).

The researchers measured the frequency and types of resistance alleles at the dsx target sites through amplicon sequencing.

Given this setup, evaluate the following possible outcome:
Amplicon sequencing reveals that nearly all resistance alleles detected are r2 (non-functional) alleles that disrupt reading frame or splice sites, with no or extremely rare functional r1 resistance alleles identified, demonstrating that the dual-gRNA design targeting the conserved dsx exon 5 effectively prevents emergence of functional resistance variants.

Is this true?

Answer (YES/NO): YES